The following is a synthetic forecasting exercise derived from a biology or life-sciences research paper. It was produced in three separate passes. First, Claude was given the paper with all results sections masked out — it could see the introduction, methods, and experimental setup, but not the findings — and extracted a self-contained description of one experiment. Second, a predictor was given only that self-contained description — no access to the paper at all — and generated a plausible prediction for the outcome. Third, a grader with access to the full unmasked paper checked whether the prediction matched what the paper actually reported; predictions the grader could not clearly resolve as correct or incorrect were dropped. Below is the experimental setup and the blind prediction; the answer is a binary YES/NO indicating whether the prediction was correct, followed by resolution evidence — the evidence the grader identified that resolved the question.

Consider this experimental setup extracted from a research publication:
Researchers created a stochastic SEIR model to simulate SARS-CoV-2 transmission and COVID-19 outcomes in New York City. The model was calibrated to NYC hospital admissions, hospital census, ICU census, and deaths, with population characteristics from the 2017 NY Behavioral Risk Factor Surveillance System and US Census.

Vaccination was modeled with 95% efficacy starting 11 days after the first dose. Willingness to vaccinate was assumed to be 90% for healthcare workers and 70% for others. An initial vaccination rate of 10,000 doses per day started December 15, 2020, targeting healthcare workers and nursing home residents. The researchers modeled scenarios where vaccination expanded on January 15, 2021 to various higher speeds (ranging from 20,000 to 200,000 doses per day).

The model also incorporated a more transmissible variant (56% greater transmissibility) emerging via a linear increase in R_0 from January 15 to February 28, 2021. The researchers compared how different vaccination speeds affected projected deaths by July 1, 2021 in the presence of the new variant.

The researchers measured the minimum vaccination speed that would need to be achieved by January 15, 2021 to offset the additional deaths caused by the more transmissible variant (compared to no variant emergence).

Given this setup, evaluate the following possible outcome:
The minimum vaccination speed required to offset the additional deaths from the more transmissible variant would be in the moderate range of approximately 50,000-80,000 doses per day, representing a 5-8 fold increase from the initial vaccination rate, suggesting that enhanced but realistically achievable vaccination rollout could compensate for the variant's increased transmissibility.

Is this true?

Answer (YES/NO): NO